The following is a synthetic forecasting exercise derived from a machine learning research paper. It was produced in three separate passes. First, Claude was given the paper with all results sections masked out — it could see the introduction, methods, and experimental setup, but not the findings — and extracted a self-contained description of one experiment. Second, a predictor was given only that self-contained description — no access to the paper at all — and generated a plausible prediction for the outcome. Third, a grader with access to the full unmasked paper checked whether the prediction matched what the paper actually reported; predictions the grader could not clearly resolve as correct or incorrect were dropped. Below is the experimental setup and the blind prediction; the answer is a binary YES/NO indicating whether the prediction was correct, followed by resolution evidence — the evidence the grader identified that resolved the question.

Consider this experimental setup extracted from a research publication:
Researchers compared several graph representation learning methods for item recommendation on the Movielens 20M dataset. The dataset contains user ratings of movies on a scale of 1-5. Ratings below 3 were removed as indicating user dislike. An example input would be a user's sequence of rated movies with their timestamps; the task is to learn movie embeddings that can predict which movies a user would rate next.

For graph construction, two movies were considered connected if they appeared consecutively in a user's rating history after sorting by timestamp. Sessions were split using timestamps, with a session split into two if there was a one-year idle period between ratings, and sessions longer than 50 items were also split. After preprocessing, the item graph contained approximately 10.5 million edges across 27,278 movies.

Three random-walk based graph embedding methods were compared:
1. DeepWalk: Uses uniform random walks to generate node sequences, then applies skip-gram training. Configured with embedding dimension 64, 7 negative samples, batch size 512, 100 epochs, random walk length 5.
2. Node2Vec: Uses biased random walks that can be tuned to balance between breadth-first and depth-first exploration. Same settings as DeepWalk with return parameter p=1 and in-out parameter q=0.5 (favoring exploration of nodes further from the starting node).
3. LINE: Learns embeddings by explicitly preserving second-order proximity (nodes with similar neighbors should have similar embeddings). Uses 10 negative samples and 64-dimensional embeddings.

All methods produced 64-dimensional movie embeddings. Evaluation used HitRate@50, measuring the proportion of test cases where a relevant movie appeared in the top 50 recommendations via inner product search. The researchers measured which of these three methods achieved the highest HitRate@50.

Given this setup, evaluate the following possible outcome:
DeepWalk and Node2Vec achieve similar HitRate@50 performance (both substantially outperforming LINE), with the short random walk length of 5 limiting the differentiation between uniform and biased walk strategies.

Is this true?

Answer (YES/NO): NO